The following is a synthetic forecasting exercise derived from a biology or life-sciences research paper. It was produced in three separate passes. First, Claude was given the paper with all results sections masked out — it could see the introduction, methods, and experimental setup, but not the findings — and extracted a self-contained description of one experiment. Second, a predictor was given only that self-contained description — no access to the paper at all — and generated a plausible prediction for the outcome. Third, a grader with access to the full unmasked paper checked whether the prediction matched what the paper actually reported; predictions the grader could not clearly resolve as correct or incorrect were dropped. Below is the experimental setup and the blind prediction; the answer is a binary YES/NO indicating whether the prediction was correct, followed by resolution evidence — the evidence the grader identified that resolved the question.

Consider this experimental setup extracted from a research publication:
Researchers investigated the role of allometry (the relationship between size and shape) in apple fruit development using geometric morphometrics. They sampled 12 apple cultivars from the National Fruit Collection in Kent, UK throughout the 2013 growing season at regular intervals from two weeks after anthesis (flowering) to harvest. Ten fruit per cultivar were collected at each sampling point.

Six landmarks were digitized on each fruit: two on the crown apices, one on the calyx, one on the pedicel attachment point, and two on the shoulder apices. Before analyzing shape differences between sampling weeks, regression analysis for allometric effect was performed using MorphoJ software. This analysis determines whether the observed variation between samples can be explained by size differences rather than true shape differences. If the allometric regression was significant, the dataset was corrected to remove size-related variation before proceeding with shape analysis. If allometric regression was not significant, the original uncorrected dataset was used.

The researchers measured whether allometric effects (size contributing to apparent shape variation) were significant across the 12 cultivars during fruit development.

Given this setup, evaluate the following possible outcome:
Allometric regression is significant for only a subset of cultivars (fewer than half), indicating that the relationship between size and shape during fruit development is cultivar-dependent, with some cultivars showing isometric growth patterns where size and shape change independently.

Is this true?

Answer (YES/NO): NO